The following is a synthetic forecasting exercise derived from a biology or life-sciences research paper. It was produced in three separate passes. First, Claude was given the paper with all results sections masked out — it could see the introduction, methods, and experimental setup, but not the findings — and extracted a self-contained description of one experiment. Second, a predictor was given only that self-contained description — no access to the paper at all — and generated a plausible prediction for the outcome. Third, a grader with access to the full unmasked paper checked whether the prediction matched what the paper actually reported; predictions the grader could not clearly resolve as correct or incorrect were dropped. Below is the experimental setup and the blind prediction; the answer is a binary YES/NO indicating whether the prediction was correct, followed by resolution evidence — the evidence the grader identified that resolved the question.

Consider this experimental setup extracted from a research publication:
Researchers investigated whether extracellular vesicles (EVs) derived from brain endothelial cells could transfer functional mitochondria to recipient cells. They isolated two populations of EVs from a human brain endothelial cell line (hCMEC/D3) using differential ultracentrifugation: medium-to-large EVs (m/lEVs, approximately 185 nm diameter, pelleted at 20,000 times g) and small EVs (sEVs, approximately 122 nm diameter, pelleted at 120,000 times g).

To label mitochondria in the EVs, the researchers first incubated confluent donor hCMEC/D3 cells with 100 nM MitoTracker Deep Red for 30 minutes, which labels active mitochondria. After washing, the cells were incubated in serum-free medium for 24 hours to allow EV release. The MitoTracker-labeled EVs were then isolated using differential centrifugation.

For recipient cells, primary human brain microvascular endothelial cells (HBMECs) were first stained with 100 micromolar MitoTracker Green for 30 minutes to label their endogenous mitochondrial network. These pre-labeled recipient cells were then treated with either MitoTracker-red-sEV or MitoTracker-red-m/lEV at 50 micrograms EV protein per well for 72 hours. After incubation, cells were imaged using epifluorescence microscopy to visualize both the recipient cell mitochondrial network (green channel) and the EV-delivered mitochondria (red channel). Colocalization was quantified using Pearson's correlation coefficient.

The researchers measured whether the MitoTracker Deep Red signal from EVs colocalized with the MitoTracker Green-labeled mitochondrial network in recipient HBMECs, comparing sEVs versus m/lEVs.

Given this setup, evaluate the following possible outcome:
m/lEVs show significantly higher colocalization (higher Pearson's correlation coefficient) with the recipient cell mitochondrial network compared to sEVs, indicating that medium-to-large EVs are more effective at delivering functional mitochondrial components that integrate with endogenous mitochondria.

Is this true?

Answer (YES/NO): YES